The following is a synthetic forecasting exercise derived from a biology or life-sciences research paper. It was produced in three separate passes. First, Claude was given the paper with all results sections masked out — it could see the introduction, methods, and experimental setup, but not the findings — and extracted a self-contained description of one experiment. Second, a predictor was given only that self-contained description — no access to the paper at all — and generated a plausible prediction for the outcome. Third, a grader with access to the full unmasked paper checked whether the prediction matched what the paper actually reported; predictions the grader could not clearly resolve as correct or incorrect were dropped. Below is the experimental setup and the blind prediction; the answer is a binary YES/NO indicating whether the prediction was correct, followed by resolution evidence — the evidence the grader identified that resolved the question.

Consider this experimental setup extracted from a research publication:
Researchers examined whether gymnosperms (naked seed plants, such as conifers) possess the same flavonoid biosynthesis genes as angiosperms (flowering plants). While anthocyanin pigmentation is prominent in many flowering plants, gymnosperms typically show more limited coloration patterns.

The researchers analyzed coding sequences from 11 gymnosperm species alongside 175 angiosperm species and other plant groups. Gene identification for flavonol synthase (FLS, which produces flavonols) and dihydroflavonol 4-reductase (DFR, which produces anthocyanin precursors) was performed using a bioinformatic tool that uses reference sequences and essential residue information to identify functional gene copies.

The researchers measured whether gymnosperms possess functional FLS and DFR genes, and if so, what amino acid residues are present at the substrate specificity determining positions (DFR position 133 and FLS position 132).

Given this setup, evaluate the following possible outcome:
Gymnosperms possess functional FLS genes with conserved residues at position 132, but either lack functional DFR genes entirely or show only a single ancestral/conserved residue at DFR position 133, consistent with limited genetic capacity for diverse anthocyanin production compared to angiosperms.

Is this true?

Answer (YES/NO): YES